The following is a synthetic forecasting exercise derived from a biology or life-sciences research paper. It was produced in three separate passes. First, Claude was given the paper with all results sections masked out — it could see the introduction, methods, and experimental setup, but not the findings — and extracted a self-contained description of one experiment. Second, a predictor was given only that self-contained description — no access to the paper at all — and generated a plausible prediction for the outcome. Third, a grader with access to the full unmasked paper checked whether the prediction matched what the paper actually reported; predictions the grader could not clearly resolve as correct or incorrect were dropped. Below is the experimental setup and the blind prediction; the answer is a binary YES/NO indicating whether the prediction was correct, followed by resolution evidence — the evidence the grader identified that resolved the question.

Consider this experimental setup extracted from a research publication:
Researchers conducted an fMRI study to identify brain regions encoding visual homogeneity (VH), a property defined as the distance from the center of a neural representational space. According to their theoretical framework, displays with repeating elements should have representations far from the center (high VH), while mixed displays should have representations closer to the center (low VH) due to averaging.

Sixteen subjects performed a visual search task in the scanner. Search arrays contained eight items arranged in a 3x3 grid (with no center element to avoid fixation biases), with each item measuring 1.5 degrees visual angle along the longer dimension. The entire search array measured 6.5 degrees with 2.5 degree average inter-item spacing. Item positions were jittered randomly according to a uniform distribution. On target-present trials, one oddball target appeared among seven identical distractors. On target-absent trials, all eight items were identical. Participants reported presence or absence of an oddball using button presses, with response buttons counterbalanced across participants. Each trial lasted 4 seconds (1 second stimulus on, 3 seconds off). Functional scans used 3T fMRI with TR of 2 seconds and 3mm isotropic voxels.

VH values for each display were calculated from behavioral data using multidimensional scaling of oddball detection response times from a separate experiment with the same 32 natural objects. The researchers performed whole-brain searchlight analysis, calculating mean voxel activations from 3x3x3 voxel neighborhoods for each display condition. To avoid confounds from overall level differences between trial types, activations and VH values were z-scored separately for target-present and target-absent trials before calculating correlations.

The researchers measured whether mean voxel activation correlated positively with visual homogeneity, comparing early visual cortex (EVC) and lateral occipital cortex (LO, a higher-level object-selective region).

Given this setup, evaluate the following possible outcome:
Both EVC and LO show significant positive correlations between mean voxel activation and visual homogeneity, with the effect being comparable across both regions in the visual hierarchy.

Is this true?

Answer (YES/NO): NO